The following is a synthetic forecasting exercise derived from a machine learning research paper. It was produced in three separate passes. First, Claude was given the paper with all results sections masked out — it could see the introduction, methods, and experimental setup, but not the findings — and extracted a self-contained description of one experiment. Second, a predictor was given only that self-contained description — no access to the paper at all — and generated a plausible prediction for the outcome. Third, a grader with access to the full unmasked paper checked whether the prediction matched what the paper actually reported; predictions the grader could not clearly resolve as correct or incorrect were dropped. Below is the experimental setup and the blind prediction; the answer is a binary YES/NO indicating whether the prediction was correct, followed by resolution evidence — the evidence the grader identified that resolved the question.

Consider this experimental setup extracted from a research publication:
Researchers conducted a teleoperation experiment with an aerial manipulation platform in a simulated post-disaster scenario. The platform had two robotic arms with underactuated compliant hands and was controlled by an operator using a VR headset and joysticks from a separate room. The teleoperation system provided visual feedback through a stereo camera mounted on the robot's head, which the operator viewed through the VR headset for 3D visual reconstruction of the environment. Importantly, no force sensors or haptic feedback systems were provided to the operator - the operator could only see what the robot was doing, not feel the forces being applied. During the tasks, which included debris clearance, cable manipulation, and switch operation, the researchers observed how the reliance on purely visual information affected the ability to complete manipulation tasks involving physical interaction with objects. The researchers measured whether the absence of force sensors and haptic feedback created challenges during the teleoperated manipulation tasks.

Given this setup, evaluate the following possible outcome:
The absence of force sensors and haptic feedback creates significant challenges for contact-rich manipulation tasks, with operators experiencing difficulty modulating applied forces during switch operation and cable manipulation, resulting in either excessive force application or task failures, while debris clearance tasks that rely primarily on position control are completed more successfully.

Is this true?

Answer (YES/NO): NO